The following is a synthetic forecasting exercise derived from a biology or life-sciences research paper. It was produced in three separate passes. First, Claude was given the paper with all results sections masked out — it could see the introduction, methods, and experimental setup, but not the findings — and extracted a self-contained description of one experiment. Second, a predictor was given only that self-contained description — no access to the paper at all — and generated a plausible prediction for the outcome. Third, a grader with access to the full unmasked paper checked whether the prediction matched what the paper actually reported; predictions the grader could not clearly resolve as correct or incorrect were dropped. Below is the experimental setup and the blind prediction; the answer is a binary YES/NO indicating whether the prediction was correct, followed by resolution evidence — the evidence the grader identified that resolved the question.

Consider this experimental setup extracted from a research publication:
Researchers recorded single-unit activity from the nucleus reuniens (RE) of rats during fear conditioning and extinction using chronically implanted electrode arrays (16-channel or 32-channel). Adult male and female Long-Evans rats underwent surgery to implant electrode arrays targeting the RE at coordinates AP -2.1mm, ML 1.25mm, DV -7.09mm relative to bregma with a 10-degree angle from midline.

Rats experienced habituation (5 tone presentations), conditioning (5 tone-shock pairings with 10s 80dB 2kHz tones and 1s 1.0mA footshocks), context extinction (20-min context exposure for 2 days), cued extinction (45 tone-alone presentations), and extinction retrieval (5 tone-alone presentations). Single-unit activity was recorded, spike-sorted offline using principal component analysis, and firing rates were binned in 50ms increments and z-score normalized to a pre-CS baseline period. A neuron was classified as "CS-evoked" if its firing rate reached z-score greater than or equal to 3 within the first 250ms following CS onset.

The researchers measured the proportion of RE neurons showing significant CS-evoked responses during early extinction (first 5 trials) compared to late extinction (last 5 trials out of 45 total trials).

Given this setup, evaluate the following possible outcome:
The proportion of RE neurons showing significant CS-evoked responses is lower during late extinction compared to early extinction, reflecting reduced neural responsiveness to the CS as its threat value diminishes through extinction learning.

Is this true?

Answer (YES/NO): YES